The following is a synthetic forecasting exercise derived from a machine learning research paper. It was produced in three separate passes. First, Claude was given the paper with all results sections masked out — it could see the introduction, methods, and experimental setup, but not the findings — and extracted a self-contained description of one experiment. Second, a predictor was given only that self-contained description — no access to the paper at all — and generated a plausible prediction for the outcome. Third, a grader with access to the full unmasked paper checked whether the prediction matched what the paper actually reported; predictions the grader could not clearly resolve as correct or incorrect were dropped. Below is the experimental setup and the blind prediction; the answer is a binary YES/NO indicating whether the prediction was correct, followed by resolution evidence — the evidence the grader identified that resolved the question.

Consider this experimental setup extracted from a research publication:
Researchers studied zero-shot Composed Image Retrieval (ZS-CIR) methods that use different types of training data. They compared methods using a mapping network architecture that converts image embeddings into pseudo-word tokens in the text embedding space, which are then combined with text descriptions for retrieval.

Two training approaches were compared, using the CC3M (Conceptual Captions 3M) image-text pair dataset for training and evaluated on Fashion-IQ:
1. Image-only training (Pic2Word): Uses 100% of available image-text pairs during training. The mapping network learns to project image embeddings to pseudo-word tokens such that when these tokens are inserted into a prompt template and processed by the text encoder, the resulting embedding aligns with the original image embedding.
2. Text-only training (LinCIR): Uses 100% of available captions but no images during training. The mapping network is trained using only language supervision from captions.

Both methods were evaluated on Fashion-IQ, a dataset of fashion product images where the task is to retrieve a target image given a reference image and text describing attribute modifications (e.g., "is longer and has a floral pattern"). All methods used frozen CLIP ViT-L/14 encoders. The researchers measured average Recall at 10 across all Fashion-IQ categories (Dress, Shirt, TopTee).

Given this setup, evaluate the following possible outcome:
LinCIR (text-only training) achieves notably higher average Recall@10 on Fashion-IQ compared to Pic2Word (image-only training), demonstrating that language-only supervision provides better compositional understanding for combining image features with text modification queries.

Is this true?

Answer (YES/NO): YES